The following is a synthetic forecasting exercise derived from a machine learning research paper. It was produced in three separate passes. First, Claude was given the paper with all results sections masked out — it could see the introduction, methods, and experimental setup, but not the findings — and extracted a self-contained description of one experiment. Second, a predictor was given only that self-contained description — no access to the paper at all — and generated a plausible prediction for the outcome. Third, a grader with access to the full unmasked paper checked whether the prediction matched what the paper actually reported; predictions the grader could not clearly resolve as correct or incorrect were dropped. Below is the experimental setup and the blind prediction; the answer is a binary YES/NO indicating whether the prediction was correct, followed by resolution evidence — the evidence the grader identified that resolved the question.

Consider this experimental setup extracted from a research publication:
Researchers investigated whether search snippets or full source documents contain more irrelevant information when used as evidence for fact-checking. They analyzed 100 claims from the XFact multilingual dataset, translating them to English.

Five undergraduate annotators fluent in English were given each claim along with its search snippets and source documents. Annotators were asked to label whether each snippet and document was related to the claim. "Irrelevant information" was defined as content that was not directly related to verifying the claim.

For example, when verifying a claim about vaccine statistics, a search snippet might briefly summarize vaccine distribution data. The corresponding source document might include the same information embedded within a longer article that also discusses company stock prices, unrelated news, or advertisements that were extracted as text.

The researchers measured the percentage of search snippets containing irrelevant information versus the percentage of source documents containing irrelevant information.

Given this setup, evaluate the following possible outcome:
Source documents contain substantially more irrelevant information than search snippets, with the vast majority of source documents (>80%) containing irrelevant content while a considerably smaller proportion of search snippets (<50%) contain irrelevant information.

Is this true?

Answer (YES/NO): NO